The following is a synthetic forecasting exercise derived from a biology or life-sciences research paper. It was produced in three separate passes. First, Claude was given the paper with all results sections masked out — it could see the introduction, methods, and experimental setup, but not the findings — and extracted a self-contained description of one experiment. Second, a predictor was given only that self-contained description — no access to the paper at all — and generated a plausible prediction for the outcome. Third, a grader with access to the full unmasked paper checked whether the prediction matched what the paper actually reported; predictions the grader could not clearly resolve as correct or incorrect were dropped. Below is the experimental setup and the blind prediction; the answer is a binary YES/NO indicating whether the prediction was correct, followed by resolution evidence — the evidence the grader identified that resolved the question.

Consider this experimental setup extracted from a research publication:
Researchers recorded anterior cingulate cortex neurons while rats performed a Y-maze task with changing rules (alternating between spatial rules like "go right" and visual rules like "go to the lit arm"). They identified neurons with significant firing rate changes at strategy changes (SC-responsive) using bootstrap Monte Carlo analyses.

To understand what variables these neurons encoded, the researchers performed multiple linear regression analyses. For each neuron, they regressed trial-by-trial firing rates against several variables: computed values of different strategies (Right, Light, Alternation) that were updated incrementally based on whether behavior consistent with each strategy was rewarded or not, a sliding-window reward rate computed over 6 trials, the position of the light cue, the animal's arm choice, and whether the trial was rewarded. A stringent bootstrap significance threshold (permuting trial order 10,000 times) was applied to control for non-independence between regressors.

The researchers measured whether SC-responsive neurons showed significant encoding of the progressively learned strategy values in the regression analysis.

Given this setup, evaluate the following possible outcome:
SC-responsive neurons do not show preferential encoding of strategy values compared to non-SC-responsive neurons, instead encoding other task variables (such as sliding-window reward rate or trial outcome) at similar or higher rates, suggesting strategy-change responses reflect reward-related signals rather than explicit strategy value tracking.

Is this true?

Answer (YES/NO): NO